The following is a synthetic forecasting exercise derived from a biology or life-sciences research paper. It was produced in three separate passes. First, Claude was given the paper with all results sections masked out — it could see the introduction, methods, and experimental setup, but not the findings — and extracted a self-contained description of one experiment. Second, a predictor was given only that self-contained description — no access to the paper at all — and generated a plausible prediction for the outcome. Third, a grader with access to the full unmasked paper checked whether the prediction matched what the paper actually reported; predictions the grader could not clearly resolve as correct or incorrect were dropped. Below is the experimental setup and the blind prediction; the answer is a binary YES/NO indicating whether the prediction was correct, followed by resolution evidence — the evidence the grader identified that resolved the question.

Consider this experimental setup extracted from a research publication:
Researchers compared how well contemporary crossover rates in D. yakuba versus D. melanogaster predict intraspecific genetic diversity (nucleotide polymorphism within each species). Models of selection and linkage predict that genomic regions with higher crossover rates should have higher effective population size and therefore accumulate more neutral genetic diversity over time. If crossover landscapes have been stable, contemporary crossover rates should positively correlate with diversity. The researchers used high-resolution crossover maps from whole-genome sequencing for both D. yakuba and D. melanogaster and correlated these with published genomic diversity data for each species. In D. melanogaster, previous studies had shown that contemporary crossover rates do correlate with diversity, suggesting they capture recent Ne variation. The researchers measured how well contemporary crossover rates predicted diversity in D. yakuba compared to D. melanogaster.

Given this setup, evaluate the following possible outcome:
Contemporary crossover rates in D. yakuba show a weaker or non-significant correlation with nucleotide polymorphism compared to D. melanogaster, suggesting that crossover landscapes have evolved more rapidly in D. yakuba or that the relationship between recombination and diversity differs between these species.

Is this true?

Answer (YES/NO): NO